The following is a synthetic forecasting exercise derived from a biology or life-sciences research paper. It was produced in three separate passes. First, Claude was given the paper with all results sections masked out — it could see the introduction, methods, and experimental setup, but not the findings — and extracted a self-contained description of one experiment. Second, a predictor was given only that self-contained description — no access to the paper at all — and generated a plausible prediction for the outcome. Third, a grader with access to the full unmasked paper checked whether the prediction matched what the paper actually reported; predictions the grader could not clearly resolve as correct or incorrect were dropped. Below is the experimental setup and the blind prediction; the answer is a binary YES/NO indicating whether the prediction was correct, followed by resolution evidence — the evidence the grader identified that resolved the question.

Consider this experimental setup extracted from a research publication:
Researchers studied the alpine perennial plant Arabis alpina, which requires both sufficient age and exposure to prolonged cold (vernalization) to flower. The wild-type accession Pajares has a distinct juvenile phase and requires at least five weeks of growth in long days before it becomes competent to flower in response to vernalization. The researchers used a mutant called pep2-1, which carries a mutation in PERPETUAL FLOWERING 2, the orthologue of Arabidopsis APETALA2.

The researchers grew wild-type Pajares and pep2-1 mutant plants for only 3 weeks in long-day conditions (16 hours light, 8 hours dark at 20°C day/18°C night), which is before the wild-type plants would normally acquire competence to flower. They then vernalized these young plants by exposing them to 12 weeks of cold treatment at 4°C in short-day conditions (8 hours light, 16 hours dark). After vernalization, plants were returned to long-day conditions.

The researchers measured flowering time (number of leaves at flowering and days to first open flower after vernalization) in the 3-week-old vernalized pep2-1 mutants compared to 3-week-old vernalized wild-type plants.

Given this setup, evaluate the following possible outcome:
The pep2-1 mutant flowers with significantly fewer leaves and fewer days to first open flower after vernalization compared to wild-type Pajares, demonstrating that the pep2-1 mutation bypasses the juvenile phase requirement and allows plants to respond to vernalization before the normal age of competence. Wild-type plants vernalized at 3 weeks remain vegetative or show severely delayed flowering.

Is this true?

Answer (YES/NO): YES